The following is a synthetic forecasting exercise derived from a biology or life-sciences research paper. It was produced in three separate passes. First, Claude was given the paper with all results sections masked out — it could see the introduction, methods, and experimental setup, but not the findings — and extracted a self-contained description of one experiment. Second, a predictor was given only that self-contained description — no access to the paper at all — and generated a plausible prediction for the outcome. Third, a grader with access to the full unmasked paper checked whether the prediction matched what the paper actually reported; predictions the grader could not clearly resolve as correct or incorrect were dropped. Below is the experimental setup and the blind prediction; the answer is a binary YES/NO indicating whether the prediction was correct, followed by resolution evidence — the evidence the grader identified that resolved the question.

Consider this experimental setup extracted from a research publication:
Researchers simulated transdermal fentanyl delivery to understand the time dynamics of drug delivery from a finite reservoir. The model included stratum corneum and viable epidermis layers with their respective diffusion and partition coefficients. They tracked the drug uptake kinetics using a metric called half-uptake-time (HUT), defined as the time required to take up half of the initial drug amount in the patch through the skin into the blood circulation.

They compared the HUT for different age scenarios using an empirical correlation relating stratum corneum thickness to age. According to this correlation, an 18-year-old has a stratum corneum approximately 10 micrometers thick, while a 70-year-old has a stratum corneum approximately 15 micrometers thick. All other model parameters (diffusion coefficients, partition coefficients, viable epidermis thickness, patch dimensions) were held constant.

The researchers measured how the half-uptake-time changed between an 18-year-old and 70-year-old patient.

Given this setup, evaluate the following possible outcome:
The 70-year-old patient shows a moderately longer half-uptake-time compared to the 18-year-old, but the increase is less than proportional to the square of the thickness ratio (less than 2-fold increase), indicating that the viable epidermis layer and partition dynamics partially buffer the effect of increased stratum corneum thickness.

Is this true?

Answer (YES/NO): YES